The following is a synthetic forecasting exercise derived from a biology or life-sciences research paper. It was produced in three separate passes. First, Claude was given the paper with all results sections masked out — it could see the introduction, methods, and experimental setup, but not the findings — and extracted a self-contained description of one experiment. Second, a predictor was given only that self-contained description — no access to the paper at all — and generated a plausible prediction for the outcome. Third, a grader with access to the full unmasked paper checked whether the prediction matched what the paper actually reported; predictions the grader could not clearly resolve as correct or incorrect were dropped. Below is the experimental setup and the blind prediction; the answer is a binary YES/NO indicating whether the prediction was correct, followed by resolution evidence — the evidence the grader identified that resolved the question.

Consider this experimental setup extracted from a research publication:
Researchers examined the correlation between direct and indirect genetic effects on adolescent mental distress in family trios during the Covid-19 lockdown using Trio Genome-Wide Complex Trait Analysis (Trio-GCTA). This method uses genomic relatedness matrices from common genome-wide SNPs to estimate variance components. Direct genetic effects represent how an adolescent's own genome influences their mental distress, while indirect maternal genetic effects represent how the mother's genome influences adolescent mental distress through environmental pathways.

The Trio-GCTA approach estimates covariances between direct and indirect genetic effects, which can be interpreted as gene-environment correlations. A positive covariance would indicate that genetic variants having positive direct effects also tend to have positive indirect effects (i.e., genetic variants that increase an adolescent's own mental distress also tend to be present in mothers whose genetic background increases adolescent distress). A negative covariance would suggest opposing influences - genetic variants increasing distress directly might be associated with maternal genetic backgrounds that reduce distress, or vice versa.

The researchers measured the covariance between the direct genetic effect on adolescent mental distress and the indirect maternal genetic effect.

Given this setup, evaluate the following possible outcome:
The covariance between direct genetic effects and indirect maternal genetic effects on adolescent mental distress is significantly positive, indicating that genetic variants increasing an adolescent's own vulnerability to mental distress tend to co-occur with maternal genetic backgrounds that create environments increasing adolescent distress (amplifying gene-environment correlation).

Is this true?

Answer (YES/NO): NO